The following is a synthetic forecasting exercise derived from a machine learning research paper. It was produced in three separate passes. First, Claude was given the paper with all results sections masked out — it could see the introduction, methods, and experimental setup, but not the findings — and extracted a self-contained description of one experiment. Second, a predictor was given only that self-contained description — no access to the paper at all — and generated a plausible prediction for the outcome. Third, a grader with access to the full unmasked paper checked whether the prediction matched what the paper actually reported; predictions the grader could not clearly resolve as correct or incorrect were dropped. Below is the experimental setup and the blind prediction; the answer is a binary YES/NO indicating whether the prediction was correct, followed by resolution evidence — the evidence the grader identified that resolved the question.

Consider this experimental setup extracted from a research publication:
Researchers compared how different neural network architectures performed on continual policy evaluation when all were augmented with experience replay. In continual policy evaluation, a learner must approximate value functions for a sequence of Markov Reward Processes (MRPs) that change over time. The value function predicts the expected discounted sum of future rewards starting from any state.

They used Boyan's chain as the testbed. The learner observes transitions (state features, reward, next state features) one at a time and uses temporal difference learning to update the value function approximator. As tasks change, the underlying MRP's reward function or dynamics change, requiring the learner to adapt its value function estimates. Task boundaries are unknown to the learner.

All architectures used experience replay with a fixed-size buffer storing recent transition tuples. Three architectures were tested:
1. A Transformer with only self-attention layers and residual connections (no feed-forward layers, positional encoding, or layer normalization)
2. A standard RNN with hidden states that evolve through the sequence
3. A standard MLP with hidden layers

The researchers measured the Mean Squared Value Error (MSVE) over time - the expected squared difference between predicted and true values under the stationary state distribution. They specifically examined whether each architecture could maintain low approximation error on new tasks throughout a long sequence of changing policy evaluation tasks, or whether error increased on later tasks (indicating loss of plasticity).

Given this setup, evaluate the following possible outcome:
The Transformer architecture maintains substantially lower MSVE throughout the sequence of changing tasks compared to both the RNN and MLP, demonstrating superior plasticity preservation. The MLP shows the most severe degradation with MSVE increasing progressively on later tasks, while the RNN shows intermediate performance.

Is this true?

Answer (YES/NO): NO